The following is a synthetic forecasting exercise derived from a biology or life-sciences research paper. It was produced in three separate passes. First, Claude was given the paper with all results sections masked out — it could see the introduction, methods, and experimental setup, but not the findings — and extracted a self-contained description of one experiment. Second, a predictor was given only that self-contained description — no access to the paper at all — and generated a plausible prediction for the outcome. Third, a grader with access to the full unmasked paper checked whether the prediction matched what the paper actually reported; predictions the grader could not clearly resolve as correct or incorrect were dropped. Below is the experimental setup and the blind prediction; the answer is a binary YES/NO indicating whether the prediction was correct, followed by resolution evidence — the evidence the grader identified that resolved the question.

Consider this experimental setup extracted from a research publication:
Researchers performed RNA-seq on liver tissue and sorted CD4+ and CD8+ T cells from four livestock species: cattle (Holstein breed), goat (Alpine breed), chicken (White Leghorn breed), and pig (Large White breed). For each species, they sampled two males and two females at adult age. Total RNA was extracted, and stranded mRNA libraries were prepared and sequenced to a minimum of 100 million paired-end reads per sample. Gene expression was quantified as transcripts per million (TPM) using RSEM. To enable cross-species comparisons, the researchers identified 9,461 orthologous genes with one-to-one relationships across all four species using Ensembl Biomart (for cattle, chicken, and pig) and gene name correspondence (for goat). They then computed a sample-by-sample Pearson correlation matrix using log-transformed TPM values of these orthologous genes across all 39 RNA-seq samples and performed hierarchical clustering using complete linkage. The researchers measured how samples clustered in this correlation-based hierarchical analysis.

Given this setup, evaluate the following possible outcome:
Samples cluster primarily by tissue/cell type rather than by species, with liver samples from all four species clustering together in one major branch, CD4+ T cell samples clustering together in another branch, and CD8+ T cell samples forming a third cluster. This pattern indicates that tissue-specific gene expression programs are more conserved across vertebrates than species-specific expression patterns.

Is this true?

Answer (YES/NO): NO